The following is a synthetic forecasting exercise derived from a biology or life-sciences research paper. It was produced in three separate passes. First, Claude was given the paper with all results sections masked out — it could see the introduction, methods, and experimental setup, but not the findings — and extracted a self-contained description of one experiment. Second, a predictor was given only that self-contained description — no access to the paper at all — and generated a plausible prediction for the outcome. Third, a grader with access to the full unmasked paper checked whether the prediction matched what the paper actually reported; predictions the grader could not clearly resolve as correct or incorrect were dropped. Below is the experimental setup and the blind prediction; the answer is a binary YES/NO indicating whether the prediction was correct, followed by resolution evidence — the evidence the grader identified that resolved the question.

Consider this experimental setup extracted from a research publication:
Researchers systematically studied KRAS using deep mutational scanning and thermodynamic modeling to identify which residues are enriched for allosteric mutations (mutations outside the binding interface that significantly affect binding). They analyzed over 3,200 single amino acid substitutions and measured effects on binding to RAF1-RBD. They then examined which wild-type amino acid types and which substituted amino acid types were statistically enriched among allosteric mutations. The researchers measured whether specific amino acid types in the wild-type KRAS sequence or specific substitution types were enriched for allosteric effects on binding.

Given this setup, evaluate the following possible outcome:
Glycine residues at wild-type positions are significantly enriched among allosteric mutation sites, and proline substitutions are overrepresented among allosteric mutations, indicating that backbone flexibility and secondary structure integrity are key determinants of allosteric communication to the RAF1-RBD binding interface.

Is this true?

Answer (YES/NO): YES